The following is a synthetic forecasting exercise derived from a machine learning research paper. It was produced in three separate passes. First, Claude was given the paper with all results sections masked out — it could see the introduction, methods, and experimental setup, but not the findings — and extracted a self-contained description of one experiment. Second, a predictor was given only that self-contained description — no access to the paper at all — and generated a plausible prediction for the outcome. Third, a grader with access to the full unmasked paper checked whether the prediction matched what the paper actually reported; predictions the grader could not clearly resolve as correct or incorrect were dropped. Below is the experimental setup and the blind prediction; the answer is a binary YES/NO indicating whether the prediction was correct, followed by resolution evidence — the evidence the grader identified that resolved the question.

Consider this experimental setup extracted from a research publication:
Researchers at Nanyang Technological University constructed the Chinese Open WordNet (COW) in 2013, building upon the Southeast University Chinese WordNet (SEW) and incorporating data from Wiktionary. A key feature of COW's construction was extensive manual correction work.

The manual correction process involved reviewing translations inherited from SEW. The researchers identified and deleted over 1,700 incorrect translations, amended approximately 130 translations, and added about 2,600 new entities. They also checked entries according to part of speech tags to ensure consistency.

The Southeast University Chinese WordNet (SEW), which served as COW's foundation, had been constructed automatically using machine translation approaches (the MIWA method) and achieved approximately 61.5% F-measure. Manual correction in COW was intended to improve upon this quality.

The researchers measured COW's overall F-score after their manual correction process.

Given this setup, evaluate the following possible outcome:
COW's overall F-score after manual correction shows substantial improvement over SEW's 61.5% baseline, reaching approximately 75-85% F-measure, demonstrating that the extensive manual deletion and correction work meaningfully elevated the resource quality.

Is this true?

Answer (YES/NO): YES